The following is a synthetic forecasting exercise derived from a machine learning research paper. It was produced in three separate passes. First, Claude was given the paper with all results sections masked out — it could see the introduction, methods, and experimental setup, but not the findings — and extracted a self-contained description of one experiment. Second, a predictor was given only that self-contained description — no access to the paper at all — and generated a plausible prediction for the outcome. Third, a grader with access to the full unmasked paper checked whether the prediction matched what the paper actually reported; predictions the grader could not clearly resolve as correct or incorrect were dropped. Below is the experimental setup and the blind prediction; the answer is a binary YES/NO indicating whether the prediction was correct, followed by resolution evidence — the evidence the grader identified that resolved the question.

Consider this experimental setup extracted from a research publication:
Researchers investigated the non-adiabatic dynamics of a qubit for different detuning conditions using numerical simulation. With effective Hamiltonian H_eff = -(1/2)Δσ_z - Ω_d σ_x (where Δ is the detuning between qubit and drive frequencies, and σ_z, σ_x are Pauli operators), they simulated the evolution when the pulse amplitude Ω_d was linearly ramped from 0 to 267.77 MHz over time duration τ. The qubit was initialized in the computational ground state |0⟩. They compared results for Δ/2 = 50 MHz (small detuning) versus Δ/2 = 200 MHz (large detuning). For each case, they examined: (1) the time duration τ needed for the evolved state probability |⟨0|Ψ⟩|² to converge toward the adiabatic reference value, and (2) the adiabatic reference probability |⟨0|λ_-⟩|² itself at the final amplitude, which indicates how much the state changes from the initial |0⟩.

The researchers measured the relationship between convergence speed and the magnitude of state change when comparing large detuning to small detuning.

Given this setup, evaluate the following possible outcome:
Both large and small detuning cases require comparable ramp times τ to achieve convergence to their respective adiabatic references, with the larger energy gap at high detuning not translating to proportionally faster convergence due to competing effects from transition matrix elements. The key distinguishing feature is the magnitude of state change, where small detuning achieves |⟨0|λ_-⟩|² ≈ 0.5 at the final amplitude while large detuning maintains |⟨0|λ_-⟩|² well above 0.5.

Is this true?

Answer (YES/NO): NO